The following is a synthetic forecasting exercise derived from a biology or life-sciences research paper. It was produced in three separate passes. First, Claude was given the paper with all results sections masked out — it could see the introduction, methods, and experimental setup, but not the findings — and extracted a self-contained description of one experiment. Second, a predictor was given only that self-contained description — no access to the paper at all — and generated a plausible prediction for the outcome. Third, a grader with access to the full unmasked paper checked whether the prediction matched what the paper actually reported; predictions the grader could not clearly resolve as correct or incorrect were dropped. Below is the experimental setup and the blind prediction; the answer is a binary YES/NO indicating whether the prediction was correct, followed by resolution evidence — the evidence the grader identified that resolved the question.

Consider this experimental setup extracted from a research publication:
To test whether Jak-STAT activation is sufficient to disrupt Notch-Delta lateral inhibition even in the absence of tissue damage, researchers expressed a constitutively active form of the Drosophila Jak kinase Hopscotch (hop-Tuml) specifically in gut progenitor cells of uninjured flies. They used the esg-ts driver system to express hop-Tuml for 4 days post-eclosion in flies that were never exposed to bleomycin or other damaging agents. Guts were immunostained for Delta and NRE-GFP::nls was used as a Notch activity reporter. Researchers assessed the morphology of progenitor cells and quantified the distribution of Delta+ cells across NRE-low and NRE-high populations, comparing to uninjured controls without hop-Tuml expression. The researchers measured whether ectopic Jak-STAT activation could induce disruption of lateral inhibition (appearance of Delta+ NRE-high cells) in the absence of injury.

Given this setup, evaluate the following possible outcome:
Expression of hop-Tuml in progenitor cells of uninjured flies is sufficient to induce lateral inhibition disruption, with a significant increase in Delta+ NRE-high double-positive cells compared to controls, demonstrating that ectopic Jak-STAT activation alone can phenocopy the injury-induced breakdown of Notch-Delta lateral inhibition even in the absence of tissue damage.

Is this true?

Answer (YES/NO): YES